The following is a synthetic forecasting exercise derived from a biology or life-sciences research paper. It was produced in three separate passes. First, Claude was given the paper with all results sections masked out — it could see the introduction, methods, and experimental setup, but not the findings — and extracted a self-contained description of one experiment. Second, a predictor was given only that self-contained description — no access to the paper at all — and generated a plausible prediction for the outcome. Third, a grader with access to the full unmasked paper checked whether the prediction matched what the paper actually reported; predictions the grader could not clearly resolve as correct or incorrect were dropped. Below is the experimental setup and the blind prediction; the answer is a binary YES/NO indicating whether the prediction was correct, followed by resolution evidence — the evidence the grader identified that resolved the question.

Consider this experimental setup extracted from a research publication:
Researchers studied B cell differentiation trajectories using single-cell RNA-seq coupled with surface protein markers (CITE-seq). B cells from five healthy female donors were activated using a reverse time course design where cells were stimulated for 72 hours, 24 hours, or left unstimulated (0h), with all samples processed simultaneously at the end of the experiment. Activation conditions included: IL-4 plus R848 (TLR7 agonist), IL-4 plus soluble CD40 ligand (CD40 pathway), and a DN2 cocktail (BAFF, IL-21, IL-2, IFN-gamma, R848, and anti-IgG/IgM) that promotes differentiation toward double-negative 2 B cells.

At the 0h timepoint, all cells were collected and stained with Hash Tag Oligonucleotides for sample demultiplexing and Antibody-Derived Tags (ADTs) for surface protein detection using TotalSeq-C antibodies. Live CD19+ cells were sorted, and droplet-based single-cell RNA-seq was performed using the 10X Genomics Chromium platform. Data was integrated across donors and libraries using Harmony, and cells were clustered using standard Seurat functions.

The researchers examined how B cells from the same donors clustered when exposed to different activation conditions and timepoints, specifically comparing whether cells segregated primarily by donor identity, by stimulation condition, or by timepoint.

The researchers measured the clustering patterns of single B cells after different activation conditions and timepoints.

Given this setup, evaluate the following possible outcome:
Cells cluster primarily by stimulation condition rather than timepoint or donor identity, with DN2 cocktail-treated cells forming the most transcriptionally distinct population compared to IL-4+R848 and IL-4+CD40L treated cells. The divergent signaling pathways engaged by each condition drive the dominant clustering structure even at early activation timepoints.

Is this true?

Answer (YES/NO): NO